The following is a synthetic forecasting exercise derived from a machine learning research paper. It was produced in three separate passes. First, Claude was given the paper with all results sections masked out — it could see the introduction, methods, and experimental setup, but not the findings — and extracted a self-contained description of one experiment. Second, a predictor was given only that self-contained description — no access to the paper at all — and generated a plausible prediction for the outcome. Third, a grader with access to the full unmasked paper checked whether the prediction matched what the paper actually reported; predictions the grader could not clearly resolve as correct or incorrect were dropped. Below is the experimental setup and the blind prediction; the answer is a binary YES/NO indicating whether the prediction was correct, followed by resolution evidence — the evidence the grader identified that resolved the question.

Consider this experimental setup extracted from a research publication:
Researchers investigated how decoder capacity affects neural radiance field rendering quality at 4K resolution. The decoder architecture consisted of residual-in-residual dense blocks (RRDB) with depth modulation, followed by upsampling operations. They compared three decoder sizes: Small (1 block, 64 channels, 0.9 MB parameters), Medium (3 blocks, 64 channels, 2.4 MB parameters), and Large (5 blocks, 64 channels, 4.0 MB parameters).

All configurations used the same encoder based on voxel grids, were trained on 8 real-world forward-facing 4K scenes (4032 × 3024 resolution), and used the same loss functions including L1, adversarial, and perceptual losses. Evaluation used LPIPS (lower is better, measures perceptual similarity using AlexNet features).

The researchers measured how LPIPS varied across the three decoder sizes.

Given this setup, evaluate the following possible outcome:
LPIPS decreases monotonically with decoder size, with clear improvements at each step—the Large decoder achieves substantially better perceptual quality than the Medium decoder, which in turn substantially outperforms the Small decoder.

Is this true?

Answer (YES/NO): NO